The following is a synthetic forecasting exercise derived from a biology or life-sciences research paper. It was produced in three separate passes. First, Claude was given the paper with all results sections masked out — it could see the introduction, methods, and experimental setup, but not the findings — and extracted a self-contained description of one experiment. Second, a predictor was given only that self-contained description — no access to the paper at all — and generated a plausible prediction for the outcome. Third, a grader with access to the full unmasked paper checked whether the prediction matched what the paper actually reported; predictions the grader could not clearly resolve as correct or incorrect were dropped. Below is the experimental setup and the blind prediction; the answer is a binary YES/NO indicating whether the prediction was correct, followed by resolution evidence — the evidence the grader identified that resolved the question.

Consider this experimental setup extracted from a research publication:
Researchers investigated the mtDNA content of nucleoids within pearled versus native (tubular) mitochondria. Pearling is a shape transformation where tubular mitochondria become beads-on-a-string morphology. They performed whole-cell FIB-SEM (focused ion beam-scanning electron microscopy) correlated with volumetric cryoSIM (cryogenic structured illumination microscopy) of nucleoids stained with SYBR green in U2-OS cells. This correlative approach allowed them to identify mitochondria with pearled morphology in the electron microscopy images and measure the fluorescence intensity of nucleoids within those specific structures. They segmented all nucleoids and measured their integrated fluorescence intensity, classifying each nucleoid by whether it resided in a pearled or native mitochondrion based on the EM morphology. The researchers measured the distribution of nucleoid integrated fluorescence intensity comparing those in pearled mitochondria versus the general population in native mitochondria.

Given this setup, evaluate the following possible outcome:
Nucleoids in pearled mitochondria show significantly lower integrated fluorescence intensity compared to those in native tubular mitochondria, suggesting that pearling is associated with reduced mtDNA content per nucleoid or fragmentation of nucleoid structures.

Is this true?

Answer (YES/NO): YES